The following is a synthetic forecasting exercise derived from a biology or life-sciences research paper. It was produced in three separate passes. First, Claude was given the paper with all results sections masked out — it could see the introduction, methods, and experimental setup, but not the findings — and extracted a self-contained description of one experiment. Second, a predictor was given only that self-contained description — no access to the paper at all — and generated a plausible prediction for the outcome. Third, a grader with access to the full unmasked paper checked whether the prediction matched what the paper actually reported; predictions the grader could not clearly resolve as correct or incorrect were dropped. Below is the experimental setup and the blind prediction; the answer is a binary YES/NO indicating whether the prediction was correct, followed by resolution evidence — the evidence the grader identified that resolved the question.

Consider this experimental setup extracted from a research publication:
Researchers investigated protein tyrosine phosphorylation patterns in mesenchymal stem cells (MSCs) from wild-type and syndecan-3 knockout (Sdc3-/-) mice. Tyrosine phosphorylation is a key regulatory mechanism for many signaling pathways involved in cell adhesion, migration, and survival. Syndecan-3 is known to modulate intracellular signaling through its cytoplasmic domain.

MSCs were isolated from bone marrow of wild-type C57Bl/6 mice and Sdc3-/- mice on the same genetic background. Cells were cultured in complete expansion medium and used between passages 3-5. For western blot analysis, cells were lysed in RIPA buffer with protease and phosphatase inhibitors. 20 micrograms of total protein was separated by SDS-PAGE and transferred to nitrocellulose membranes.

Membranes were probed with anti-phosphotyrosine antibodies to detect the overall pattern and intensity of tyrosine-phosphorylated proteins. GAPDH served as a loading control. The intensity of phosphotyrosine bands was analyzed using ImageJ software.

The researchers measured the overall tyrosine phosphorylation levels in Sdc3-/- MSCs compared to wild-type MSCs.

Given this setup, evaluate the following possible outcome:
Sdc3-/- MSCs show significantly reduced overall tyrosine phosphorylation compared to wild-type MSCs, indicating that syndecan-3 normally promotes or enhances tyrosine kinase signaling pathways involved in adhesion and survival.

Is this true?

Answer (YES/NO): NO